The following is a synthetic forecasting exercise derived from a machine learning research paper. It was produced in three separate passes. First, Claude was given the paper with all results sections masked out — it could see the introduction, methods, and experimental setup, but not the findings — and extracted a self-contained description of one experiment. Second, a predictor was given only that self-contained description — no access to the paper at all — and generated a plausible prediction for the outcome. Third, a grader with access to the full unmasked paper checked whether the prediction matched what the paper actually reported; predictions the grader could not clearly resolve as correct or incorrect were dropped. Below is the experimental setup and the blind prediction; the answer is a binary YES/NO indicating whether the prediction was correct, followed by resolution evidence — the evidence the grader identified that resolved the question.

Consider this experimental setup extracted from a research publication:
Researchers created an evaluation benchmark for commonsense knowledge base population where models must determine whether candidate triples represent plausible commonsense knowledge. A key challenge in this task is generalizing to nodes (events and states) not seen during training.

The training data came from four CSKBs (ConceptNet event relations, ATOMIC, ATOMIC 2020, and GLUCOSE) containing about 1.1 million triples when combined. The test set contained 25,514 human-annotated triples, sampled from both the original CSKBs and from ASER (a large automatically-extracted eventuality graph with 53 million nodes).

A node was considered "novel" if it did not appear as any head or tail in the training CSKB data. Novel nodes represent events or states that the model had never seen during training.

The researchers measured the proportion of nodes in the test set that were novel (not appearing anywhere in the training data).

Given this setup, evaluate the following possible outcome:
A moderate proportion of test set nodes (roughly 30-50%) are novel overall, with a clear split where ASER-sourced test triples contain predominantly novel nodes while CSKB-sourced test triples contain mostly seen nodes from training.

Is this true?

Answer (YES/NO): NO